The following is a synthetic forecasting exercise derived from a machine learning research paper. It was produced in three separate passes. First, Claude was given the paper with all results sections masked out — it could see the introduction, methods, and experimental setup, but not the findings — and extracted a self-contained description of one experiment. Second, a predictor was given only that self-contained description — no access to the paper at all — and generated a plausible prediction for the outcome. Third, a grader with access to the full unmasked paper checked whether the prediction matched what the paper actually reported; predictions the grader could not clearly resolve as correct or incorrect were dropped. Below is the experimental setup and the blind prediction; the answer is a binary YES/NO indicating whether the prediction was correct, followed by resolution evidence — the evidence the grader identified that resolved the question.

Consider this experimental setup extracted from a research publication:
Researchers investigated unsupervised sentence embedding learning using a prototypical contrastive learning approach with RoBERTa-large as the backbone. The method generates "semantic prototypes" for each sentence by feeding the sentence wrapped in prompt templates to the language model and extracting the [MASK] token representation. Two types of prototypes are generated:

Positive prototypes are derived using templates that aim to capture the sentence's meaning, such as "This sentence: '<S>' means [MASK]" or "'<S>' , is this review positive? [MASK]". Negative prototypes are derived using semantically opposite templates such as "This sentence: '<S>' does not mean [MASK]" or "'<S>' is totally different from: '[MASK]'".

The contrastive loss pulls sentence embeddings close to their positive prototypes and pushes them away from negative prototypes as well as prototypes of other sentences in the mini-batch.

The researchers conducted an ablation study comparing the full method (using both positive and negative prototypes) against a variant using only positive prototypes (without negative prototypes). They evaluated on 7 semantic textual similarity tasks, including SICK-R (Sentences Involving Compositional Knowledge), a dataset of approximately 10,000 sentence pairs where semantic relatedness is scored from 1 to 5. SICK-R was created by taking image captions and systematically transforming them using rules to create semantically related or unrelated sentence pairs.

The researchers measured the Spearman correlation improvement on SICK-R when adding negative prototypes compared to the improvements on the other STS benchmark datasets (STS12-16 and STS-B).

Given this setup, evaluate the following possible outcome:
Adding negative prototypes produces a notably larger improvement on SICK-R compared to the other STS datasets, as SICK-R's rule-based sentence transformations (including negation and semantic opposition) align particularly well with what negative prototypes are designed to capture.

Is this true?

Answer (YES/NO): YES